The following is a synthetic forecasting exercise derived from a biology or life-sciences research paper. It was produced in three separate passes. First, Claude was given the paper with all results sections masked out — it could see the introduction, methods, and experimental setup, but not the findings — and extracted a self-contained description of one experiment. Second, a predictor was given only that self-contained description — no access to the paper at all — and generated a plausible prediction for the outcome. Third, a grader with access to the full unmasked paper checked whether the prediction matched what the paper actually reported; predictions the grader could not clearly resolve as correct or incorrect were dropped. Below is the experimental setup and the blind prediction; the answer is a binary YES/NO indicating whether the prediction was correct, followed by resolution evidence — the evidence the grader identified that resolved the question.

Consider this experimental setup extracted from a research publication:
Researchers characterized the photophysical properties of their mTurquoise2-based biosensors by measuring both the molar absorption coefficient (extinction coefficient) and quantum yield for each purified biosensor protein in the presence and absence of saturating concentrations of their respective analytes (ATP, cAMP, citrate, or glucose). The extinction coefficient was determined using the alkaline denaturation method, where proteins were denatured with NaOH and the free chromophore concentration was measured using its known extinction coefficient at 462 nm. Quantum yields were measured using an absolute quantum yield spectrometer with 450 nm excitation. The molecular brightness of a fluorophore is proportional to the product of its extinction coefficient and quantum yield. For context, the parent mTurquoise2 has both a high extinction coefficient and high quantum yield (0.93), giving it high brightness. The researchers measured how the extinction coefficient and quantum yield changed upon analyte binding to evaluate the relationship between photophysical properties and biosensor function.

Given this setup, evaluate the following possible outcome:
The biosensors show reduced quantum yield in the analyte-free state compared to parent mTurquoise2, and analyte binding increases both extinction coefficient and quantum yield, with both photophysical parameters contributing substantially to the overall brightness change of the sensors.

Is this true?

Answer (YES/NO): NO